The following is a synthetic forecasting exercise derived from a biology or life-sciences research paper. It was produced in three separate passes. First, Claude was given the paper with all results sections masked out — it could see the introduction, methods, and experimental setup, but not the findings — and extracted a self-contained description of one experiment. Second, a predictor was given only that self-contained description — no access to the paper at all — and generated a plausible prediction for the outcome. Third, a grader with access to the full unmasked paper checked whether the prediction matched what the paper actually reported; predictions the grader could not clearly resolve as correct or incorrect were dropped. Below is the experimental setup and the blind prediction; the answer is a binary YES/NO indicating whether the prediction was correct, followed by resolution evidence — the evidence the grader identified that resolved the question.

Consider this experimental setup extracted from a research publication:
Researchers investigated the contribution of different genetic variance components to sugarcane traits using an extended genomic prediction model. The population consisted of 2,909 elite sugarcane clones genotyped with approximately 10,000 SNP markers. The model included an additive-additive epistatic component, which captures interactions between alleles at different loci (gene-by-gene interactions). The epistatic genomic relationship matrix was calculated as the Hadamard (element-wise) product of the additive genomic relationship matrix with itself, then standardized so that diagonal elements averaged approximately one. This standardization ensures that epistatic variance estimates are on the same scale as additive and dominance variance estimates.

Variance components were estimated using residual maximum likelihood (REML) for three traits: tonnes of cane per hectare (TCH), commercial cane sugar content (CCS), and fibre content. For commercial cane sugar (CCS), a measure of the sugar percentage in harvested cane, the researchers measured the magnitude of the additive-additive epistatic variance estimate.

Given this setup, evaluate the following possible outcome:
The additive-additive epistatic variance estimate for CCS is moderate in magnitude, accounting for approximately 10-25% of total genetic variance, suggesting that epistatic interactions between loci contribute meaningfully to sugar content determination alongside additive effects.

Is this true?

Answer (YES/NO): NO